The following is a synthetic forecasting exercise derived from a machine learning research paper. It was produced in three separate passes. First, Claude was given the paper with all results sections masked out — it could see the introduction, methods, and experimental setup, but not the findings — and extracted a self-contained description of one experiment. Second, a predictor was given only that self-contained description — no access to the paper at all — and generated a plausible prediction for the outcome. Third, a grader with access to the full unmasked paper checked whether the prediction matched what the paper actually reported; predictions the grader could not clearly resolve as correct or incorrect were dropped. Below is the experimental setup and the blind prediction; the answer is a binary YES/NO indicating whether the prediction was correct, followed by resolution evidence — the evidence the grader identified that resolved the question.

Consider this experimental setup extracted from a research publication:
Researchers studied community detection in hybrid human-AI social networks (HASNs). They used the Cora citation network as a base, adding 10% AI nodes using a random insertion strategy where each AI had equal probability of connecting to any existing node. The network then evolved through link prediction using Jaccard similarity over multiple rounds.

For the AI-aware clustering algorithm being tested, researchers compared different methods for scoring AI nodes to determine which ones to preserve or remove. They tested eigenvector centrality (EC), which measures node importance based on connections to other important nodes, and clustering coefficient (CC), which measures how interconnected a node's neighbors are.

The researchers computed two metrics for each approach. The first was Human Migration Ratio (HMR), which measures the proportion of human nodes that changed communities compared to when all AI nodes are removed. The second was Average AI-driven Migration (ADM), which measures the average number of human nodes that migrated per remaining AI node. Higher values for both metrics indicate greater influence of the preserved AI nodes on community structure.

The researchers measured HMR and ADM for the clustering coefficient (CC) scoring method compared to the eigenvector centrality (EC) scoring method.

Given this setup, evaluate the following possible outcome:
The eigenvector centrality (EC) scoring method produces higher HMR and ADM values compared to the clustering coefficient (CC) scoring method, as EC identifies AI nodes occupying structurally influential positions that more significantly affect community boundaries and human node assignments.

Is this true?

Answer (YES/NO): NO